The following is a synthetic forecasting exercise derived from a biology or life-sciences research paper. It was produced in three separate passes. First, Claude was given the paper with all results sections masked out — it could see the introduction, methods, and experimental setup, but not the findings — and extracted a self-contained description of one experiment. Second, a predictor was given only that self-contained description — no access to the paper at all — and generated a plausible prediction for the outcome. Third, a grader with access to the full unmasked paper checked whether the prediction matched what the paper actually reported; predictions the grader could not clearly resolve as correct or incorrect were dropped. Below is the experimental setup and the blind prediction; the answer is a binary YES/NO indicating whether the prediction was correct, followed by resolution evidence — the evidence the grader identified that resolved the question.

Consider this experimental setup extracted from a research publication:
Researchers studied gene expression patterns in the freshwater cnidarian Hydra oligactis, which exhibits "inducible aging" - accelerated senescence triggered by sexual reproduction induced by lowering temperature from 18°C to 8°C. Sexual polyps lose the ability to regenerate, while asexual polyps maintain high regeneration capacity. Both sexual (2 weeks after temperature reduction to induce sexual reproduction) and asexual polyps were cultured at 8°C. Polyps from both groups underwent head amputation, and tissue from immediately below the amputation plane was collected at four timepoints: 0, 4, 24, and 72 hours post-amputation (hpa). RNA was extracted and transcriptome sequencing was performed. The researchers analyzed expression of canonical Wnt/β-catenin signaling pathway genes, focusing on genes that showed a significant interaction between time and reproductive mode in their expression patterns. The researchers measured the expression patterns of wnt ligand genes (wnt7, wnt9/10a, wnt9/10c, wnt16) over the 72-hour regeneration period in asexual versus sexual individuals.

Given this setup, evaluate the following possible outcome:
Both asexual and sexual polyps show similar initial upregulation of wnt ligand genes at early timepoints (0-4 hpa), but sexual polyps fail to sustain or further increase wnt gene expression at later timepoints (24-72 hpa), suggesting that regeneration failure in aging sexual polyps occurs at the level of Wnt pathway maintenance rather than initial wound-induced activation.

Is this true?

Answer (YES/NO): NO